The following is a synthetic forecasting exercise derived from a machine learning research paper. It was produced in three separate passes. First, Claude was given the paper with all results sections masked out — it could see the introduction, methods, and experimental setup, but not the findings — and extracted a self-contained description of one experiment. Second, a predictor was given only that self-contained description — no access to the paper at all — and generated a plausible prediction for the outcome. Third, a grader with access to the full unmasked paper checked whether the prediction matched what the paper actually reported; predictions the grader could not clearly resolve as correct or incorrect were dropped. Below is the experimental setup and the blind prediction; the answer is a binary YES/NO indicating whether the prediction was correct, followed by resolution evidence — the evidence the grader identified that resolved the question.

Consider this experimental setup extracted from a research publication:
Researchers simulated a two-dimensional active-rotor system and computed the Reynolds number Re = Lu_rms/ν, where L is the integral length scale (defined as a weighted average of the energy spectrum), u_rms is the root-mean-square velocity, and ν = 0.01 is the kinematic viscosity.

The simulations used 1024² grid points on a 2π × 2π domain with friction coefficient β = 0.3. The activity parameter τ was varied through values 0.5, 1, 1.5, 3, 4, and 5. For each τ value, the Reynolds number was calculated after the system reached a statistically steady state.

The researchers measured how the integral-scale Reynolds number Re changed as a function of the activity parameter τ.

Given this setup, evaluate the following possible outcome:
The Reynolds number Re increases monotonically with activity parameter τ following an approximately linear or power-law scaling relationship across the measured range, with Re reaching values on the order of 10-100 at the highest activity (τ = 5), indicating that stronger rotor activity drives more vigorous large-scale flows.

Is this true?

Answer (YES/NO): NO